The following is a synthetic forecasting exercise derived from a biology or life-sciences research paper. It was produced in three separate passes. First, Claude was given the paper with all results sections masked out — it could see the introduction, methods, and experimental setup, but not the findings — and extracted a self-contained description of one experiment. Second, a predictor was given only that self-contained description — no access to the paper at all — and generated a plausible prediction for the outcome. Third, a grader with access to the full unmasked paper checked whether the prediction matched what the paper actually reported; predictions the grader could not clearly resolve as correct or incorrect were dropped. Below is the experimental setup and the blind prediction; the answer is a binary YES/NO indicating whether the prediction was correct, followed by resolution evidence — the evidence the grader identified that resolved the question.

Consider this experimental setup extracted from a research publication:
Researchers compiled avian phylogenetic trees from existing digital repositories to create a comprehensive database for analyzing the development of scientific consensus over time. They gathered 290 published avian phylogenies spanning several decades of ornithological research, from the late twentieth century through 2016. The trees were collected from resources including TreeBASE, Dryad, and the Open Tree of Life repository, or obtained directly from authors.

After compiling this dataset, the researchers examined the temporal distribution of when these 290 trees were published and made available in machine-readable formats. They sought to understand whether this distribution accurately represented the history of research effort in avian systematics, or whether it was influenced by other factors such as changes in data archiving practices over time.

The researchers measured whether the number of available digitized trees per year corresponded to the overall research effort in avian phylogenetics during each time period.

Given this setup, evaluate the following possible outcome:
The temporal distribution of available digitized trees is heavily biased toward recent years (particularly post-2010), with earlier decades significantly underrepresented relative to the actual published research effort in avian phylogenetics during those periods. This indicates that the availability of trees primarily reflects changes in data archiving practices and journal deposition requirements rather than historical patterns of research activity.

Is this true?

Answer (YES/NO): YES